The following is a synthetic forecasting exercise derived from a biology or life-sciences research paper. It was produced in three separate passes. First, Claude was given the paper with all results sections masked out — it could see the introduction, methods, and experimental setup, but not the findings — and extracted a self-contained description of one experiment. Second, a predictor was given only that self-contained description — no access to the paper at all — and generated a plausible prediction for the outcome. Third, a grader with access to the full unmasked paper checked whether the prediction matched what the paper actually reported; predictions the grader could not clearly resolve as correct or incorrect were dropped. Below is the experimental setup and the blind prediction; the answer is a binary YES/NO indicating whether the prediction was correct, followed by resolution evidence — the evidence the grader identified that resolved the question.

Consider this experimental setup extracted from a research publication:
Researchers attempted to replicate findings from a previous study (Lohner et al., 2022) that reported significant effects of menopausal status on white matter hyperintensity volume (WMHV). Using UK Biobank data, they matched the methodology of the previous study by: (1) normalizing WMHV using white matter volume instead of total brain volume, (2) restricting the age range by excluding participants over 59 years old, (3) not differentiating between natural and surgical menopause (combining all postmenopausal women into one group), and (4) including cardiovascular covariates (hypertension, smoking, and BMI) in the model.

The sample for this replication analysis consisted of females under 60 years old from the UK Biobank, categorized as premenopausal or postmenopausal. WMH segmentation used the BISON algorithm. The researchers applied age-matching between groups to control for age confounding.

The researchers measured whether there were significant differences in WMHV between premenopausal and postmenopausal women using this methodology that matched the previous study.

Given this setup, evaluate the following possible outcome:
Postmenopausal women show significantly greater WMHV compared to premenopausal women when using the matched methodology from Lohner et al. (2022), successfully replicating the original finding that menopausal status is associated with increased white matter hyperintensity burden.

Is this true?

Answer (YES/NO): NO